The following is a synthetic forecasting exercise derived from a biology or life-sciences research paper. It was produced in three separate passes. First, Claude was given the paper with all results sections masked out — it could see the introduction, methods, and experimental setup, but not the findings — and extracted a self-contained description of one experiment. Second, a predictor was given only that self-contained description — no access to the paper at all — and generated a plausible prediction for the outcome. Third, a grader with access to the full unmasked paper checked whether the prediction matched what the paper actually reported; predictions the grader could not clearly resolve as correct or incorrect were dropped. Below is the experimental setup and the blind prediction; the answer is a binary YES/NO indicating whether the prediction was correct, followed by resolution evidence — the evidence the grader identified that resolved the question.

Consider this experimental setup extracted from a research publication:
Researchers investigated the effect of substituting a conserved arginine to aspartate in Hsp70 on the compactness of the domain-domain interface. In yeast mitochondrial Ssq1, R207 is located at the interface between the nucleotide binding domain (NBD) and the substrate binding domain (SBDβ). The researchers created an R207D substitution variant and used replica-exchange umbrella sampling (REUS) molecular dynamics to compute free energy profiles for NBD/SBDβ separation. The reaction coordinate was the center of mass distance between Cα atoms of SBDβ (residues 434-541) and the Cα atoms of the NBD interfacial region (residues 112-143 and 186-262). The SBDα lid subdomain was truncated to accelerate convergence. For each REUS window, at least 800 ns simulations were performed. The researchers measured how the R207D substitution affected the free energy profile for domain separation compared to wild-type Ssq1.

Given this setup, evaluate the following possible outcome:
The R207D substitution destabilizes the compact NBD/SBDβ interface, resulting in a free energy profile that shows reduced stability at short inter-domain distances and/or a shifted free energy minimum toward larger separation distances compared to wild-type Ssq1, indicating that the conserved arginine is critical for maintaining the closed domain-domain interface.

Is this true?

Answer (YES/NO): YES